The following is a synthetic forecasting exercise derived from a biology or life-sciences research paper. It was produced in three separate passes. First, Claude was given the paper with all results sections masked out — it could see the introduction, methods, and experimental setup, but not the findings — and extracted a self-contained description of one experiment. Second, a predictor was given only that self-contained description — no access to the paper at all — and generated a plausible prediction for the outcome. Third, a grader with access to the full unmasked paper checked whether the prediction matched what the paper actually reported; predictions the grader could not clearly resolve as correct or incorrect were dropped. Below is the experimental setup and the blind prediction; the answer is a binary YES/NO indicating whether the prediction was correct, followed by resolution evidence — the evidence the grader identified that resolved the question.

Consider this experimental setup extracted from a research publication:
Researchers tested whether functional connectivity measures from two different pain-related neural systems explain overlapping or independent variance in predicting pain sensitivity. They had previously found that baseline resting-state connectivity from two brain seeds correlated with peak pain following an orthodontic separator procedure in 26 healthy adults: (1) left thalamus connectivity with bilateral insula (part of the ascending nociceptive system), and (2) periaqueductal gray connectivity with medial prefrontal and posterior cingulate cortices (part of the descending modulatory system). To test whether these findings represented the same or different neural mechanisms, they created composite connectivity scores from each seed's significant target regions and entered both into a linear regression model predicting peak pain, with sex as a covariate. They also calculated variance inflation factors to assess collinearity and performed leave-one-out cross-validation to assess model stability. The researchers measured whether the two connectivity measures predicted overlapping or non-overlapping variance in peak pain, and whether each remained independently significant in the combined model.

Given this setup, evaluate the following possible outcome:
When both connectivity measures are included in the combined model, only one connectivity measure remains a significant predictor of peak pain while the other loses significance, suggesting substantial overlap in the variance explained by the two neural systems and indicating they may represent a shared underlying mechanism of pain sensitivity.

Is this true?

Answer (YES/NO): NO